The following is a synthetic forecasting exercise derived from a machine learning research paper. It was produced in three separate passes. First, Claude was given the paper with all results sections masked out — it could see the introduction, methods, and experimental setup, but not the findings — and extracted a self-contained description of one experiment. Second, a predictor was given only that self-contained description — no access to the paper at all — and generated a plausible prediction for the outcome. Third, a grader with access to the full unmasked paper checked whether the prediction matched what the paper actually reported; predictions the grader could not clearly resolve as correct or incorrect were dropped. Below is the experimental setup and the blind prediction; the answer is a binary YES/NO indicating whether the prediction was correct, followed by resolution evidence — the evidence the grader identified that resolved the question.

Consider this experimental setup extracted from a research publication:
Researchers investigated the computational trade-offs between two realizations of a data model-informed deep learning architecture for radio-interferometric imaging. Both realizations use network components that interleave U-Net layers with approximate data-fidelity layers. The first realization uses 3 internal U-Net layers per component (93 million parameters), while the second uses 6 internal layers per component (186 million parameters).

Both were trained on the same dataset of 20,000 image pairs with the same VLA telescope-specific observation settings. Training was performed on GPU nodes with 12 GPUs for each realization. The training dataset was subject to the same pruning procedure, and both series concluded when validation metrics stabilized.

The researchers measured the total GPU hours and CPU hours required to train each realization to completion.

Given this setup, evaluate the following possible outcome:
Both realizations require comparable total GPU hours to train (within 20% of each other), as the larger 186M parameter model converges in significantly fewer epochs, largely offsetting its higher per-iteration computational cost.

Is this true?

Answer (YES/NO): YES